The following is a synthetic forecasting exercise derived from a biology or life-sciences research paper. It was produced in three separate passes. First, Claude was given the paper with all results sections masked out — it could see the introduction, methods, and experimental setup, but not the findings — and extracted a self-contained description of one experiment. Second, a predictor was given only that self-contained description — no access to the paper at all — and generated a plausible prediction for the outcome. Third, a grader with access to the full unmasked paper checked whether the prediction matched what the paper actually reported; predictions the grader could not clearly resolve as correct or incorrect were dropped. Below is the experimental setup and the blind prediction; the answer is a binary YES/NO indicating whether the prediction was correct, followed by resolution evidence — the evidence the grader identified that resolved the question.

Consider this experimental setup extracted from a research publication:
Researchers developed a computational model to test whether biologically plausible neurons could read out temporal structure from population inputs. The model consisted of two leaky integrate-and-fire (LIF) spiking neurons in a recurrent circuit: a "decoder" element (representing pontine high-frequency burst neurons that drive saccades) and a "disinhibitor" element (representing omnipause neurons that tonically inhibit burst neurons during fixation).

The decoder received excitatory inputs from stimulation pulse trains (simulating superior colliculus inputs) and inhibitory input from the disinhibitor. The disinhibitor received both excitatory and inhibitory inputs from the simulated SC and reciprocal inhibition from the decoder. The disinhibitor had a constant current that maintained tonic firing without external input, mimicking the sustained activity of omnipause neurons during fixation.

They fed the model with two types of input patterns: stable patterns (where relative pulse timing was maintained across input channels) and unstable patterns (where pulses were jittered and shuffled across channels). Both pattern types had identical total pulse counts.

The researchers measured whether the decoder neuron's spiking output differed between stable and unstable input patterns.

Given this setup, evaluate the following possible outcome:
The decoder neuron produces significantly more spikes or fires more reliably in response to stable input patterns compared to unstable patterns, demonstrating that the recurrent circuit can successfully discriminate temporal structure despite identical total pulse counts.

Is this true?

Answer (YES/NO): YES